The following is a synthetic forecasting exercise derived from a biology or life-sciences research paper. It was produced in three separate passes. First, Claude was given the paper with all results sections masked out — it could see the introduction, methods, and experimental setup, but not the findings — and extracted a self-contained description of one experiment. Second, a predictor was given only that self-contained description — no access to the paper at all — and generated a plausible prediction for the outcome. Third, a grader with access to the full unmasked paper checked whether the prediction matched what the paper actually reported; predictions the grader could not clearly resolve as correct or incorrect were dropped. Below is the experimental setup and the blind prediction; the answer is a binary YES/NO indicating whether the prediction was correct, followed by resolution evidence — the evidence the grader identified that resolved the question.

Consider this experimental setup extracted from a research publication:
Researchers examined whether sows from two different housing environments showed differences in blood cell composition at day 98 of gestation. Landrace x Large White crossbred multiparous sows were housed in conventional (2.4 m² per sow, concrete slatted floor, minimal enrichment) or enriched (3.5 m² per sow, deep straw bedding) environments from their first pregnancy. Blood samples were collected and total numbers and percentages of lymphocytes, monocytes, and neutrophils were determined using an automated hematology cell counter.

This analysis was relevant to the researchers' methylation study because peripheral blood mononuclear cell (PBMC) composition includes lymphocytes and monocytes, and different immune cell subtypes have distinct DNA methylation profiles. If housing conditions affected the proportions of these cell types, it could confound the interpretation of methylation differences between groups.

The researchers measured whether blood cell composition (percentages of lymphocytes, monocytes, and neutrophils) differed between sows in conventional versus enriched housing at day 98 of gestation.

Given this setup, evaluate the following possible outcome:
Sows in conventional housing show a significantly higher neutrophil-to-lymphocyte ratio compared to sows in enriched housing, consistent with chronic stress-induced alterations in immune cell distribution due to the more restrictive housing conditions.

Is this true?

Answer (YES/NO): NO